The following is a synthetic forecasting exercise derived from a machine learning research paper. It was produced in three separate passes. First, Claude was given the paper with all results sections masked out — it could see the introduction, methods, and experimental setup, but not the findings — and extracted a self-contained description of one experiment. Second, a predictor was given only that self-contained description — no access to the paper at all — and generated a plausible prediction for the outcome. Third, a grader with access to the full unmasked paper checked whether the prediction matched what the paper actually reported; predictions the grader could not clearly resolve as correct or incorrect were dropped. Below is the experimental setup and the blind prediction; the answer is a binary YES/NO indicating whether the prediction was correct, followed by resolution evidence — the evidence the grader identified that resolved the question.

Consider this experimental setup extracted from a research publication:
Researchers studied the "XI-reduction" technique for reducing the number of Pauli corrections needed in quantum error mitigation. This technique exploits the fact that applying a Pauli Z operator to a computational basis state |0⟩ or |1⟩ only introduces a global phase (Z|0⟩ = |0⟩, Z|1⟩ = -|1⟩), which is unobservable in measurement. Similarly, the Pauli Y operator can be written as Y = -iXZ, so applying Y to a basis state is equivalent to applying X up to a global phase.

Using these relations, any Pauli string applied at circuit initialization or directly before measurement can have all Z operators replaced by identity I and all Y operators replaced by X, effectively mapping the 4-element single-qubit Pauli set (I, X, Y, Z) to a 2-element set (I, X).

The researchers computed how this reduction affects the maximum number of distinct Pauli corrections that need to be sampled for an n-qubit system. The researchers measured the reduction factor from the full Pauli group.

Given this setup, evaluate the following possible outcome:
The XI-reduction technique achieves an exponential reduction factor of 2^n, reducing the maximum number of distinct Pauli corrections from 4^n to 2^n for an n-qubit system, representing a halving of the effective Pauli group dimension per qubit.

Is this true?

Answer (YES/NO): YES